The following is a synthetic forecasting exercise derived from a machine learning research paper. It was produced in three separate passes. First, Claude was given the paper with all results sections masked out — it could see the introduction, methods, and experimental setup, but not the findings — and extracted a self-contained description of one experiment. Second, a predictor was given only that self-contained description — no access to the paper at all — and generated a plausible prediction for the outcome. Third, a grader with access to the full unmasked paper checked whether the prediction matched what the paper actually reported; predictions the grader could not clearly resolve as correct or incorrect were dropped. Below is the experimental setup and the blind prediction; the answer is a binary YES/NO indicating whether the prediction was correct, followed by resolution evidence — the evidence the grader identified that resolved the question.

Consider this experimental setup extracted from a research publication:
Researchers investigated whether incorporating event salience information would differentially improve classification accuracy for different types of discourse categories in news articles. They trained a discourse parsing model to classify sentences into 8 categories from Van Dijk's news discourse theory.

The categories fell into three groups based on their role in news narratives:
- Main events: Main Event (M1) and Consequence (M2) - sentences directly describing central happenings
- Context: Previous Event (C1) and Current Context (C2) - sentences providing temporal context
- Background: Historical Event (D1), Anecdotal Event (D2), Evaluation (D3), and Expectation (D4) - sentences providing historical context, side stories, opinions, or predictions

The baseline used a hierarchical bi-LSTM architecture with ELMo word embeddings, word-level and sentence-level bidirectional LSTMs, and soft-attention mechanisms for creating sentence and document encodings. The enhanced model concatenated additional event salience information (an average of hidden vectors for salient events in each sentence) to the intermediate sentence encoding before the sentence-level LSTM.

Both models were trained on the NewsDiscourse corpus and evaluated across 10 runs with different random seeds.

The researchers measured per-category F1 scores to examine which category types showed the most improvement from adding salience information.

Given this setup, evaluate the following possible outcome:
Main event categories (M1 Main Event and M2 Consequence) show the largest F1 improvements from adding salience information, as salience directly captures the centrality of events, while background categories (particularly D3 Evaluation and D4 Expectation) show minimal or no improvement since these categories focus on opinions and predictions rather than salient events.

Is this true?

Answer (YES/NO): NO